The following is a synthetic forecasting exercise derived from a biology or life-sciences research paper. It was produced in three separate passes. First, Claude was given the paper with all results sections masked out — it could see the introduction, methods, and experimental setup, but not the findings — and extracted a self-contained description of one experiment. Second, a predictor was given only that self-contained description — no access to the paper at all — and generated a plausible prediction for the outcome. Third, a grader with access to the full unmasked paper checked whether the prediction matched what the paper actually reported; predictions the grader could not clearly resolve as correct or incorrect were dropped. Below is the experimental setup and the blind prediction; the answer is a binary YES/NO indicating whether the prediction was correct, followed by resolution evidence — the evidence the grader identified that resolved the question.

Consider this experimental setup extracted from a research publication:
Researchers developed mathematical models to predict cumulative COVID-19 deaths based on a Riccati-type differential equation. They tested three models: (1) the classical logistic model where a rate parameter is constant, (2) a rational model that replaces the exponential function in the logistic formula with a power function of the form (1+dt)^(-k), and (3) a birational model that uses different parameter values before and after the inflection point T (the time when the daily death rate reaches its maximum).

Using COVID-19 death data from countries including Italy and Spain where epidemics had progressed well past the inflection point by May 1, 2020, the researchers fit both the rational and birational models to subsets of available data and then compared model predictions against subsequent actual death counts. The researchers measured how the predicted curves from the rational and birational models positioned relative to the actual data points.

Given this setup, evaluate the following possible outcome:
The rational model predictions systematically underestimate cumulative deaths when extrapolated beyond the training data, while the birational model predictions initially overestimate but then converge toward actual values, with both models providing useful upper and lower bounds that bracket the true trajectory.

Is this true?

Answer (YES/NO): NO